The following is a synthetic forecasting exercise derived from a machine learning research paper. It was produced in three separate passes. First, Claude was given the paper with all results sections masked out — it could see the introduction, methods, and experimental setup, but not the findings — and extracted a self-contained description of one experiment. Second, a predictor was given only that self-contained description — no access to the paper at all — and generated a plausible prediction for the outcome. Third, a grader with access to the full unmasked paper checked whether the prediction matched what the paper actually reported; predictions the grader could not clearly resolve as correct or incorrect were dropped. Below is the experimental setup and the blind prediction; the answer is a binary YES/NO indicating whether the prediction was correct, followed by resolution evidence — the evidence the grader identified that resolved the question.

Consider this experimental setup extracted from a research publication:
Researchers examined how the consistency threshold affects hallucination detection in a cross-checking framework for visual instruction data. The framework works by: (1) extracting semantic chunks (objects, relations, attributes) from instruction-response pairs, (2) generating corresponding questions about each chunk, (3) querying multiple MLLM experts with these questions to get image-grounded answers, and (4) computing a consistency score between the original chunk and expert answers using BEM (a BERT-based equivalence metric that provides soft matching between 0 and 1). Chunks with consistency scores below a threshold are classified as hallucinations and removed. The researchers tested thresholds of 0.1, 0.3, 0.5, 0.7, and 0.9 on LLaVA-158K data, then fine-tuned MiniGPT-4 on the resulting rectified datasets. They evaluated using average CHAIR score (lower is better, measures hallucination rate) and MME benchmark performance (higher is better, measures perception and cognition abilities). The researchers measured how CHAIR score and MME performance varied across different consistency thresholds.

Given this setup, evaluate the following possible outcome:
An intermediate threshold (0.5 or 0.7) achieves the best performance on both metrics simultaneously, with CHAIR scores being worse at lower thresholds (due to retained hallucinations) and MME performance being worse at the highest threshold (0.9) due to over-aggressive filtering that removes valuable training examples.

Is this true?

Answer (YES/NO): NO